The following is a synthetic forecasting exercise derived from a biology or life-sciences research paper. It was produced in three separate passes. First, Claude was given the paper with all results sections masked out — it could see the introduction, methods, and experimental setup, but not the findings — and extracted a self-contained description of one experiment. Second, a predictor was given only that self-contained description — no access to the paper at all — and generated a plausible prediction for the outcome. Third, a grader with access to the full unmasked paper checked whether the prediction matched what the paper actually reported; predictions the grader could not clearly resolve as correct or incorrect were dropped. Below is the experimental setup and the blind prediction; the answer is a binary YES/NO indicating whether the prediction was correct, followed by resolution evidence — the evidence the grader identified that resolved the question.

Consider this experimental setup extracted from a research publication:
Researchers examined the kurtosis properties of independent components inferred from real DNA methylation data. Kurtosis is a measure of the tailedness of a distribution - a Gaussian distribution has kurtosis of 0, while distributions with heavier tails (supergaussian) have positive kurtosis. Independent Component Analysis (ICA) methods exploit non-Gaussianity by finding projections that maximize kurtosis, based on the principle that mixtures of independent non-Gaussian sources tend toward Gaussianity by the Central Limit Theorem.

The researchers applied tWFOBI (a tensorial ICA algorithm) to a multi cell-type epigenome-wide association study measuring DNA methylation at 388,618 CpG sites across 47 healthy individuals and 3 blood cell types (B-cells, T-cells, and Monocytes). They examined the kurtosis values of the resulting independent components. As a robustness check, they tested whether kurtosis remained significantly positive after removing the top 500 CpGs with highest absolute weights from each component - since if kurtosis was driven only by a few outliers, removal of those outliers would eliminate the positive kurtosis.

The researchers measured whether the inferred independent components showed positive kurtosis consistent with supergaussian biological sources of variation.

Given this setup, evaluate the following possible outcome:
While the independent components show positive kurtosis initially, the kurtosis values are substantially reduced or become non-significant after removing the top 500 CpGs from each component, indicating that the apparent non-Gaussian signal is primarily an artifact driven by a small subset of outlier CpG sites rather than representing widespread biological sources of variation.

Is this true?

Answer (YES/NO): NO